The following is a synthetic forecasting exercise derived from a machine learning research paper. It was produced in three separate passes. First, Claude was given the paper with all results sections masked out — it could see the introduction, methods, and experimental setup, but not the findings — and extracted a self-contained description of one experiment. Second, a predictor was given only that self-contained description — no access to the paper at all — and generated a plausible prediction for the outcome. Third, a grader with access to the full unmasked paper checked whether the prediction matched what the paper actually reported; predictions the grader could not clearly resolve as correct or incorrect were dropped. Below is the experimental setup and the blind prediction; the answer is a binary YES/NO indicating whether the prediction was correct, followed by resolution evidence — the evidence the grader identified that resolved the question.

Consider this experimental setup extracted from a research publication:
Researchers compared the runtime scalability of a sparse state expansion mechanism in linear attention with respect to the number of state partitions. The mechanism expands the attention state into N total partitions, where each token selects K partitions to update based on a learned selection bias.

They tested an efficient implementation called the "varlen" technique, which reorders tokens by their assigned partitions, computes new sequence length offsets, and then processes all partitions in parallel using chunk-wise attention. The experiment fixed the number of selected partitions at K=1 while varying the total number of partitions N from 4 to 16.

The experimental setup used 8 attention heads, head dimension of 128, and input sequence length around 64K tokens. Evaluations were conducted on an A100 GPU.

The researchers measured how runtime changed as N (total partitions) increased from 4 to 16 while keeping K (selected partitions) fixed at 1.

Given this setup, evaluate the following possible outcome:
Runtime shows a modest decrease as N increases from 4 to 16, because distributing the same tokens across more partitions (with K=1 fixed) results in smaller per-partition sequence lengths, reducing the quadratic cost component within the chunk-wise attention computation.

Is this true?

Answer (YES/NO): NO